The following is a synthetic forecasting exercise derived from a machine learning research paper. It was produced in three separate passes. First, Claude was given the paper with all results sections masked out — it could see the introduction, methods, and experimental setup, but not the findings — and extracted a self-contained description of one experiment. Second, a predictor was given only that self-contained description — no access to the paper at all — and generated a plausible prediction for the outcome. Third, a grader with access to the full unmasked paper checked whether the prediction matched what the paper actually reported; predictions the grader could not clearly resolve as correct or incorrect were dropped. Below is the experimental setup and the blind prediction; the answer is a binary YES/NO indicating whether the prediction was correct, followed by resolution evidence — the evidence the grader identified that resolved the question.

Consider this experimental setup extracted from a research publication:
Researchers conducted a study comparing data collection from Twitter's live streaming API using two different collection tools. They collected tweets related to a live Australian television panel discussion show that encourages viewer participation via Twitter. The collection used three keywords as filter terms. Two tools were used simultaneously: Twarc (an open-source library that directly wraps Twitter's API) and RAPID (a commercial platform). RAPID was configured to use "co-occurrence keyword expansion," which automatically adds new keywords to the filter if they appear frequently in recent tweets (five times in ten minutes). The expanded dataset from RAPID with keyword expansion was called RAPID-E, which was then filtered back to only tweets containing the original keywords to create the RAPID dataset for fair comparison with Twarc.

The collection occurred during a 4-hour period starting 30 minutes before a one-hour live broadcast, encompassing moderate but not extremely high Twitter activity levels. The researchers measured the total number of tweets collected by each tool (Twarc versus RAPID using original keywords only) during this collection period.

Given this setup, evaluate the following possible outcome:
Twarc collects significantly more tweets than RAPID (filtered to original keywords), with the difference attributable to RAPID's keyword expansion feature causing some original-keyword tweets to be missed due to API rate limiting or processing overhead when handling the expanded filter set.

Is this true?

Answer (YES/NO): NO